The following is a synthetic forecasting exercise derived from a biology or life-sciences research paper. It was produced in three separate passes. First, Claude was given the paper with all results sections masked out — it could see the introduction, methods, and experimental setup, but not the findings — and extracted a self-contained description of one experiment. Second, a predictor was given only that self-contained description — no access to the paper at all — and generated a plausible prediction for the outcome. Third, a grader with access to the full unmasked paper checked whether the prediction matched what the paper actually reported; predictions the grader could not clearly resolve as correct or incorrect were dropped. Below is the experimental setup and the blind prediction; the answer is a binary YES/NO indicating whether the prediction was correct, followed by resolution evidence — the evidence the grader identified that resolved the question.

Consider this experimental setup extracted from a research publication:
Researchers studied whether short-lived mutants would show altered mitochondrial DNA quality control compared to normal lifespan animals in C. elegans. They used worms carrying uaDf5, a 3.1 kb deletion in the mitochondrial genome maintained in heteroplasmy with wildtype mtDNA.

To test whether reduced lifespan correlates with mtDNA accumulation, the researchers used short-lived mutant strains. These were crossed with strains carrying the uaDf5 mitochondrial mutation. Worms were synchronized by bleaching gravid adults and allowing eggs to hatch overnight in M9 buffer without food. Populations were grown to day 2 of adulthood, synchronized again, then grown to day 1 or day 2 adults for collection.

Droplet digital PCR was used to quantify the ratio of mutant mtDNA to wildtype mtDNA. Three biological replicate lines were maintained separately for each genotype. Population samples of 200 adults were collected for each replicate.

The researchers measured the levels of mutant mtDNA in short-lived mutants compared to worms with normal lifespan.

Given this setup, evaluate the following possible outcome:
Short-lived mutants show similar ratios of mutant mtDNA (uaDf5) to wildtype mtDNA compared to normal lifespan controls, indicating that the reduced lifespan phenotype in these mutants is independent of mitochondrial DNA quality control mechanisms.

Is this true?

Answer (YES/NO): NO